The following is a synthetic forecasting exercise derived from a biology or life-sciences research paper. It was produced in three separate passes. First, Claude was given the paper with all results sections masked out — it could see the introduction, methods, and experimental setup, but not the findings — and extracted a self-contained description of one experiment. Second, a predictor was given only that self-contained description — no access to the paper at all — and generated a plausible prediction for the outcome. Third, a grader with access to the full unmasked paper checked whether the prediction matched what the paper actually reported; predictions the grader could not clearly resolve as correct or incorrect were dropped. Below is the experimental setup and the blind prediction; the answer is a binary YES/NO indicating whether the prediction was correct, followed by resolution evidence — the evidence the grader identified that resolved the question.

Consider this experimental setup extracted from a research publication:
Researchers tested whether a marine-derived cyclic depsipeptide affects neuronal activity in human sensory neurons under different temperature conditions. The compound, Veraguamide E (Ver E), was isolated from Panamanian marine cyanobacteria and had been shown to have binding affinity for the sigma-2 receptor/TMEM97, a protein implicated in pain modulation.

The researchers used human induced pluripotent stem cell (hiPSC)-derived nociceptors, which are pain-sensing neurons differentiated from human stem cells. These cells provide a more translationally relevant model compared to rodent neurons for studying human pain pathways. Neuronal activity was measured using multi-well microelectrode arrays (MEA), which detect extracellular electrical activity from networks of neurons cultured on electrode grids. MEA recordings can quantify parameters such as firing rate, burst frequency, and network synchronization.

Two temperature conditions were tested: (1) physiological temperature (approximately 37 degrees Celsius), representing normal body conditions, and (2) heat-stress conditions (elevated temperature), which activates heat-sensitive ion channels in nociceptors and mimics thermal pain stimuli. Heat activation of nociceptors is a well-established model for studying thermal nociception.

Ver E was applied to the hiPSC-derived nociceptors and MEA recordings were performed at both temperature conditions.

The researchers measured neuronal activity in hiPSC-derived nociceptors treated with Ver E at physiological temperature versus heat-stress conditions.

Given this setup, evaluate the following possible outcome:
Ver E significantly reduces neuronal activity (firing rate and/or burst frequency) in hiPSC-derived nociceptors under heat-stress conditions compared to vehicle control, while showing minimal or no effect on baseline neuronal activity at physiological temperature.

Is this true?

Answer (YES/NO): NO